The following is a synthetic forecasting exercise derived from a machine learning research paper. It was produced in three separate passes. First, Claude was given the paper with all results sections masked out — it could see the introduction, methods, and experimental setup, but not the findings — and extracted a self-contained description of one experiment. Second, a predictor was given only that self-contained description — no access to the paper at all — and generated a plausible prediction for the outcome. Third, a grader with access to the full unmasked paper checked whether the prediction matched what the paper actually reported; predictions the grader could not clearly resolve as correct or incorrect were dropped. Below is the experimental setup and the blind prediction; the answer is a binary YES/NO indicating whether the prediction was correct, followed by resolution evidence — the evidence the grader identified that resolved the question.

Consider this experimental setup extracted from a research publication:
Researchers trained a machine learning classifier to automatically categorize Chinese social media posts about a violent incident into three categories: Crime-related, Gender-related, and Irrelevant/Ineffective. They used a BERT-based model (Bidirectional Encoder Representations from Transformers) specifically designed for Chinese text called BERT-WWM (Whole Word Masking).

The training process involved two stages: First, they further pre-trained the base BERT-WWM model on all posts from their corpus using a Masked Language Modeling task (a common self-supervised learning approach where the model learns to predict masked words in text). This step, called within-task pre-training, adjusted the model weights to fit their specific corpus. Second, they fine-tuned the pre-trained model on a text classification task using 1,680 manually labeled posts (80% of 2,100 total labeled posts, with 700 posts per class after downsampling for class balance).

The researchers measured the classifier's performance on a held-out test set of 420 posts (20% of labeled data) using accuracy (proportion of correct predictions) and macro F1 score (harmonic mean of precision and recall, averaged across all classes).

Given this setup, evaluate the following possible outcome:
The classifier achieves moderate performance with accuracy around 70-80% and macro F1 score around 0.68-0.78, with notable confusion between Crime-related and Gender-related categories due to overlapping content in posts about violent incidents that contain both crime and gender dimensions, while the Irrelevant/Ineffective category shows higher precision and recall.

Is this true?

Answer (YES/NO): NO